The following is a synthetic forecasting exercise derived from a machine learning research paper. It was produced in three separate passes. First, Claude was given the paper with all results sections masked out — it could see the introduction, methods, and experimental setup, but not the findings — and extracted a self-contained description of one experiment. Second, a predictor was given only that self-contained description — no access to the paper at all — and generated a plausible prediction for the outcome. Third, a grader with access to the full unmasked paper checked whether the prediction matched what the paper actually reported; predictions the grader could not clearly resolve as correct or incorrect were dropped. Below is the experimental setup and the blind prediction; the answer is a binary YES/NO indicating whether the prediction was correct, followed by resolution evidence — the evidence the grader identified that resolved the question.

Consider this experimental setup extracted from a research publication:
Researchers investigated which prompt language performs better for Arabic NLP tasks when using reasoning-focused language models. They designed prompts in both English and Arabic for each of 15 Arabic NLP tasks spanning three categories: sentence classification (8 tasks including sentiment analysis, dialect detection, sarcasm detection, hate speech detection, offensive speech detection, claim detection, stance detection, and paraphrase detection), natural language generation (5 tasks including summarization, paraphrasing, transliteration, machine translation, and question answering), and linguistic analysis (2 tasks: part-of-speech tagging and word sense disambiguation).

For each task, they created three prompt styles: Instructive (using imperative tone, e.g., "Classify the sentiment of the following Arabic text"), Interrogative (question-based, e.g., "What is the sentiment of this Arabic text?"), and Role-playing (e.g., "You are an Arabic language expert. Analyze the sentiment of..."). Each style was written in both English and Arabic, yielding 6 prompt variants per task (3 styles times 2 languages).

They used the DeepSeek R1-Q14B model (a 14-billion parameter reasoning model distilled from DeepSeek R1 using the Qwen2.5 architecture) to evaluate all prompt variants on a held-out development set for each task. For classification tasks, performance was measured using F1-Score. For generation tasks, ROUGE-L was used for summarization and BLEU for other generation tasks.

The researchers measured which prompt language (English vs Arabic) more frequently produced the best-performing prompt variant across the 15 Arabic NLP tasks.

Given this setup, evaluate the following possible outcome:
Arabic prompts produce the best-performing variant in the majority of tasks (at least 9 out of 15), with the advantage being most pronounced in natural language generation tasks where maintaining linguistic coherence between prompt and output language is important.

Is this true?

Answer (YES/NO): NO